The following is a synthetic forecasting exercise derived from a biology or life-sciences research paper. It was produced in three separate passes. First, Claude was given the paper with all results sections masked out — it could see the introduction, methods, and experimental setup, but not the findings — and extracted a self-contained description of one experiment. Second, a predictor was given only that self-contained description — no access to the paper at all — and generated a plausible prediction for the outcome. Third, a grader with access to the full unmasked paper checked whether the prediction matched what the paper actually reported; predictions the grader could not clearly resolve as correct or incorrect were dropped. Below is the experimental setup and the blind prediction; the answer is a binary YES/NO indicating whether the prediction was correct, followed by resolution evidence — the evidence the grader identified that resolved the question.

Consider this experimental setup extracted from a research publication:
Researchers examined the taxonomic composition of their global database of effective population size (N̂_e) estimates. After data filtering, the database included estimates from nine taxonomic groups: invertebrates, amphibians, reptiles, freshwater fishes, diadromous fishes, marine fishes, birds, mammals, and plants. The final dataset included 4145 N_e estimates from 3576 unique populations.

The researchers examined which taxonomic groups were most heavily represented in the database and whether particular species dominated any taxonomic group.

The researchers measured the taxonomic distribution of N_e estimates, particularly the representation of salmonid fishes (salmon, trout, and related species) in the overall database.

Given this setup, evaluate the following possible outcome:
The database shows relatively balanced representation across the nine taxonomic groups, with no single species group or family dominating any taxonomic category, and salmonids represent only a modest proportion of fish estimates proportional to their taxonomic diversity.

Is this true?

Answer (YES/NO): NO